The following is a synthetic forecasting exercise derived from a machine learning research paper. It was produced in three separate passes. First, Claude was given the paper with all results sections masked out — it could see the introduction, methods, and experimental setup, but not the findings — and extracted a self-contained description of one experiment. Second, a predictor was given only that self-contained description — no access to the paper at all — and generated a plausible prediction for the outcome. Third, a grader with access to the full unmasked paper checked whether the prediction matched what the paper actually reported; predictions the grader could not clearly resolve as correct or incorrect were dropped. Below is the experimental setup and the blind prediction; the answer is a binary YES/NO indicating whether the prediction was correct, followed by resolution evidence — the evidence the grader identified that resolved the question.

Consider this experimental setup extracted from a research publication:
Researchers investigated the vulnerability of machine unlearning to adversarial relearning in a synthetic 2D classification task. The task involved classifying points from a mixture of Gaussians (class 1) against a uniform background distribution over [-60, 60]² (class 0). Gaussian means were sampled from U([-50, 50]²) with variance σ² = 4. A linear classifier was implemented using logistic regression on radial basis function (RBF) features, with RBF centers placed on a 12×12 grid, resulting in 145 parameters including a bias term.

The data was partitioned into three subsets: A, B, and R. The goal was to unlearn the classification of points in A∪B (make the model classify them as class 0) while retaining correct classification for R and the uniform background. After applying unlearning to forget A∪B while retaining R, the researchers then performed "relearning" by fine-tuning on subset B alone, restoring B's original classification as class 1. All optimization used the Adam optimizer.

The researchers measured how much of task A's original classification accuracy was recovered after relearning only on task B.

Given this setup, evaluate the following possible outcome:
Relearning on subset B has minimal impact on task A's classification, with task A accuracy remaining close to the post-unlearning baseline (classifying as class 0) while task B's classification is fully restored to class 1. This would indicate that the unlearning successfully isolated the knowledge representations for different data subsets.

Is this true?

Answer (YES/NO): NO